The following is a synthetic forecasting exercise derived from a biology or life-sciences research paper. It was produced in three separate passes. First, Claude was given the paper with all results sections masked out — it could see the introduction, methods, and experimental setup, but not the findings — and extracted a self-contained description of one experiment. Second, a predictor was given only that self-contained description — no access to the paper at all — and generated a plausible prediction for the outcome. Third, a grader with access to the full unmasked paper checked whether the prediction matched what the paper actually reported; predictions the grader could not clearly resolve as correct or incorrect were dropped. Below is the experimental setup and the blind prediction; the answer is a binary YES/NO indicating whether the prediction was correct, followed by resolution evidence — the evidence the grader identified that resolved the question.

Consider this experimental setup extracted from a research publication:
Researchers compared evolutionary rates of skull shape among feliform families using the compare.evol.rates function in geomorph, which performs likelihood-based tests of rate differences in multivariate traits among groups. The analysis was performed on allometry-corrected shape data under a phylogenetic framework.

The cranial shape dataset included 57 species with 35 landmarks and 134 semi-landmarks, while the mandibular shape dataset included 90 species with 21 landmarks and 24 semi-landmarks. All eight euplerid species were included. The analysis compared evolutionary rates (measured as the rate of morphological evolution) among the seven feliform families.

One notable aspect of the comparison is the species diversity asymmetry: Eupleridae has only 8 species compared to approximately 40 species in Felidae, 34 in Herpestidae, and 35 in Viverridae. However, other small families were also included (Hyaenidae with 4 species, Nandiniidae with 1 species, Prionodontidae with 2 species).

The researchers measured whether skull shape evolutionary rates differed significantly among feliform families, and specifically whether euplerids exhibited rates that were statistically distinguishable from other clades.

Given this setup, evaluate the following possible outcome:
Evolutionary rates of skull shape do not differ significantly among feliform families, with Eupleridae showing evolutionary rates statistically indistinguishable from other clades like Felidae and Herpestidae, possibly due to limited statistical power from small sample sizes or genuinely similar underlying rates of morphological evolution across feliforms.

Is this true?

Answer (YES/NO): NO